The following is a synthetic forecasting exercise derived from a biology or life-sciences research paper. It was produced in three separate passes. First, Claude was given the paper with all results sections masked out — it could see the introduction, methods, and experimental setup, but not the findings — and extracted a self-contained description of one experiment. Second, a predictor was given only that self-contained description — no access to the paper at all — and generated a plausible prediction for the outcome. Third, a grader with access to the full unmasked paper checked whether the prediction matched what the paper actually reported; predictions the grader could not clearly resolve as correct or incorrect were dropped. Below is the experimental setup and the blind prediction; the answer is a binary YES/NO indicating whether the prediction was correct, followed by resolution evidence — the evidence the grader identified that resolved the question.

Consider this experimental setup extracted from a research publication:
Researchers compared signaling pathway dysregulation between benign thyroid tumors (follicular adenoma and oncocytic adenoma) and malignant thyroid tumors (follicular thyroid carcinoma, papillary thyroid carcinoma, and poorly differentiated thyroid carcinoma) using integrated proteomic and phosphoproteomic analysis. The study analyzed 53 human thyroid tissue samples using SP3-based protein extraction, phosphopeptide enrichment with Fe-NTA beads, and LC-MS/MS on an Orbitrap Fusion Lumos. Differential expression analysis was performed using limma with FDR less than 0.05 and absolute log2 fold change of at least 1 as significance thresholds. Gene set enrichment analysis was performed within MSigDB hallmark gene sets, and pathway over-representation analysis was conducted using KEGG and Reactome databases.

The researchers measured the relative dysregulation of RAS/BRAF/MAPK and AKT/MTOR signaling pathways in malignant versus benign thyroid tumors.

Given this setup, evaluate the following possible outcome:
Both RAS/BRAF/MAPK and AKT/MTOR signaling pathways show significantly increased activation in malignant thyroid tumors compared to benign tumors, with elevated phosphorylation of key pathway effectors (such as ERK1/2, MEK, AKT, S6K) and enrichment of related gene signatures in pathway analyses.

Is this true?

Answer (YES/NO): NO